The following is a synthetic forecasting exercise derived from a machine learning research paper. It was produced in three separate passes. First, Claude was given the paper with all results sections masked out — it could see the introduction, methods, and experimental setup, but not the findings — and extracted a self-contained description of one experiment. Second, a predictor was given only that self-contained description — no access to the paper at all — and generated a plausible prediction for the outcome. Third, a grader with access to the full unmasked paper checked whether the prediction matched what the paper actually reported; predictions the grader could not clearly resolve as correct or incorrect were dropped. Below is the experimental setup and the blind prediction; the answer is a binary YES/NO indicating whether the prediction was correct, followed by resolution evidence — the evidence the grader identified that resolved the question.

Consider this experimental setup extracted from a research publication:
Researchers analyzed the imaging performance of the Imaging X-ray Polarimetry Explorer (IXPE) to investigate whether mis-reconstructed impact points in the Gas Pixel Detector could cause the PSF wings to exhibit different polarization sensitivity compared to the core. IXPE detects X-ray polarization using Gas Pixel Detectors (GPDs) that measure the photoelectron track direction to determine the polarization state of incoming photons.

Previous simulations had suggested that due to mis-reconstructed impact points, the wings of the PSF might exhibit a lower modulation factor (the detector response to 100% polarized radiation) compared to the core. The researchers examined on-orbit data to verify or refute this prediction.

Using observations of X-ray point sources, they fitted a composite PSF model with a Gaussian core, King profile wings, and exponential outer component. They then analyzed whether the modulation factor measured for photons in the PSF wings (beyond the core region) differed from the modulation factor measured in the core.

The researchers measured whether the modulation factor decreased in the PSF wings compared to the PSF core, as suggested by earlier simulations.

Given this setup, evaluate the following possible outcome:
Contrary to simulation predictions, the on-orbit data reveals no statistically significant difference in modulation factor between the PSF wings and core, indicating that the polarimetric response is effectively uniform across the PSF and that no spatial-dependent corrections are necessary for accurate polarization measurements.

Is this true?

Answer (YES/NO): YES